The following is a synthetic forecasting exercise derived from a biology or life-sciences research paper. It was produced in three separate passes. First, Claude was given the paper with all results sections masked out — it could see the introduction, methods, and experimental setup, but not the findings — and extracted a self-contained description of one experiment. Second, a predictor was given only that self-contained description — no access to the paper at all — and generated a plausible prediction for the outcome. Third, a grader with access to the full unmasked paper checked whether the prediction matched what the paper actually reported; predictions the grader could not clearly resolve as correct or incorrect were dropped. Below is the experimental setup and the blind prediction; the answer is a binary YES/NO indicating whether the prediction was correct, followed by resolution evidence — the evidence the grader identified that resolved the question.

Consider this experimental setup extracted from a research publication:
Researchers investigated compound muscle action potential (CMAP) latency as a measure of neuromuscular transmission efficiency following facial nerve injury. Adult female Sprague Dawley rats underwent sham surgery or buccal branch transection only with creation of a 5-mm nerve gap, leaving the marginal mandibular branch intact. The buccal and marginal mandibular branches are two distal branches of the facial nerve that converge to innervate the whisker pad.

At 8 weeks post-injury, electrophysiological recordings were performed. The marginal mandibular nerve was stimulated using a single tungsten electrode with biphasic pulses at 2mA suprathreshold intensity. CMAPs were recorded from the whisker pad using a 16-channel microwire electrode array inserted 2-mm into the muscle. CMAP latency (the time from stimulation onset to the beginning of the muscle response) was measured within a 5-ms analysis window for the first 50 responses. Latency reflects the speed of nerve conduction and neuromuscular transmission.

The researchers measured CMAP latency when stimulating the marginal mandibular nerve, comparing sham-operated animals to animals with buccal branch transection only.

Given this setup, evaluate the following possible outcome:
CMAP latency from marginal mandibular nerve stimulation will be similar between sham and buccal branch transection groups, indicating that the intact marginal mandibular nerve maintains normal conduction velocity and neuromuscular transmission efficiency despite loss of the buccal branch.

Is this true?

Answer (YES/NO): YES